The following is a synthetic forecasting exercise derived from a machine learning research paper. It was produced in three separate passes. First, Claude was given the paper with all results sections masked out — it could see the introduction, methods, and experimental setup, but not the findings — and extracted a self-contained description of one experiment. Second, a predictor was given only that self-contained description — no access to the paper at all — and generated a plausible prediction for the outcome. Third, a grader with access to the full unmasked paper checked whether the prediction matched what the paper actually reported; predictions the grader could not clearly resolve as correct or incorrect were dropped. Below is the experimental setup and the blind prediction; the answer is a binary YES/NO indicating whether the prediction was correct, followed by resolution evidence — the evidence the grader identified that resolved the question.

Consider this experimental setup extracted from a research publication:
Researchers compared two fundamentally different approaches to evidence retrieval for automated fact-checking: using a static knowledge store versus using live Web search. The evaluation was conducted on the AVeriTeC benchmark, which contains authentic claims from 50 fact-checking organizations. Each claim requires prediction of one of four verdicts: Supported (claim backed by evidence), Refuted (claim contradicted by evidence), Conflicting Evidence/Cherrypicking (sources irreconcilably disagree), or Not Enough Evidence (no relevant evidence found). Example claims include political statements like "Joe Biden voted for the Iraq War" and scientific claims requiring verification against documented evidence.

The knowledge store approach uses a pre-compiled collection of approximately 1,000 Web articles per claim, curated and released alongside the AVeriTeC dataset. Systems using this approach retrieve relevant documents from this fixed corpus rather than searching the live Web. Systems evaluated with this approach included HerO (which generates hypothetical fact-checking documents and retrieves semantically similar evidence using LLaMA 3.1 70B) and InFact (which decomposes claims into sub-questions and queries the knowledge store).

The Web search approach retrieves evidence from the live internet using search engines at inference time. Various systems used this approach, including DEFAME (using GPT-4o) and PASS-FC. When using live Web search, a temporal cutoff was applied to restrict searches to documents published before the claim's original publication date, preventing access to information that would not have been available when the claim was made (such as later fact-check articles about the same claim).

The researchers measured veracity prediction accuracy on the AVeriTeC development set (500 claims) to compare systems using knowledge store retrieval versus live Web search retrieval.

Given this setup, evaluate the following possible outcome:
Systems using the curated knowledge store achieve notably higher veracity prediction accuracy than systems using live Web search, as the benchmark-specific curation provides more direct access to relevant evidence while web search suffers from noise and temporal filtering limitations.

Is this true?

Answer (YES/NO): NO